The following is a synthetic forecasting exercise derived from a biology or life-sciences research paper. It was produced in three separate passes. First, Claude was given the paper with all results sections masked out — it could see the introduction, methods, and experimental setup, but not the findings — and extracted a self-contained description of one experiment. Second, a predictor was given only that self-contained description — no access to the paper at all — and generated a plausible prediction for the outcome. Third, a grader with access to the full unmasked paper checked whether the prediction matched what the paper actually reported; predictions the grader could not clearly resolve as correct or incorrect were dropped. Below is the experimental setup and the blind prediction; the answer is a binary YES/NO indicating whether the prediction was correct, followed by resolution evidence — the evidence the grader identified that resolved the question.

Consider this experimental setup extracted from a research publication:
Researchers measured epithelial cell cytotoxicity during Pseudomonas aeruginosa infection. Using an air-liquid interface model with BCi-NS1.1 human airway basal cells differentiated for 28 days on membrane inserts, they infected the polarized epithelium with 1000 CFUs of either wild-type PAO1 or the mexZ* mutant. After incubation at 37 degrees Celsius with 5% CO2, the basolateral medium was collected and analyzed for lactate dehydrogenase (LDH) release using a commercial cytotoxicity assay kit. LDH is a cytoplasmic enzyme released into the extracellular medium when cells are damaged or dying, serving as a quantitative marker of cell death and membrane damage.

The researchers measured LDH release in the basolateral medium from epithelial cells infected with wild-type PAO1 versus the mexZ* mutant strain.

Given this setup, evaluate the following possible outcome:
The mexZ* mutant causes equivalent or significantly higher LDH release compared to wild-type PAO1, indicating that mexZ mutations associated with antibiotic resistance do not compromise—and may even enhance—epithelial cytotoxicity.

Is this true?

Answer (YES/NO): YES